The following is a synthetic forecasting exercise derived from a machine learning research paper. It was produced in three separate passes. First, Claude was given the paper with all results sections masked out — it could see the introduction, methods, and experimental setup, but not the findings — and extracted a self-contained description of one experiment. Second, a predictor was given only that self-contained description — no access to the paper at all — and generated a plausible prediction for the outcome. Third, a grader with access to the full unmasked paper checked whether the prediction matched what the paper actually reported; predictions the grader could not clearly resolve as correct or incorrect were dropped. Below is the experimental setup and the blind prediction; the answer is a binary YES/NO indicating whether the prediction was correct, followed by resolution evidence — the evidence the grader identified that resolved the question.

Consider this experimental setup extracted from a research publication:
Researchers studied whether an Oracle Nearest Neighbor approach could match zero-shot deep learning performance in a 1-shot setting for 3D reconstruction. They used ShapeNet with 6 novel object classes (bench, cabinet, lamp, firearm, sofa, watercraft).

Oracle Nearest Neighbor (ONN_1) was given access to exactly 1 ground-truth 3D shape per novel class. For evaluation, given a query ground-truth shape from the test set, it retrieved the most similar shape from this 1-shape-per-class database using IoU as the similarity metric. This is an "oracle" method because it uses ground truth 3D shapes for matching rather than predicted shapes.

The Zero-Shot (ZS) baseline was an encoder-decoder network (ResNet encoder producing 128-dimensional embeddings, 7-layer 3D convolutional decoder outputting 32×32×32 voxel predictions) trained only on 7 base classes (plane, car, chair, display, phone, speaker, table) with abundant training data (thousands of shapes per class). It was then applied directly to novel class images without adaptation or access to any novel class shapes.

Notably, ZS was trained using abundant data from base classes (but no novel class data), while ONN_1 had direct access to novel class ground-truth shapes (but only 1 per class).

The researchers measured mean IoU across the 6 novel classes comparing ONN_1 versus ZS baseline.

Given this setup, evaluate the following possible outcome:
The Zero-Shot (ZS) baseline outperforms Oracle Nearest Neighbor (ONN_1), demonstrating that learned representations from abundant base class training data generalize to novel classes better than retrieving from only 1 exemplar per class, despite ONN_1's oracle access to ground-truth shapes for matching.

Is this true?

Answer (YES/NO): YES